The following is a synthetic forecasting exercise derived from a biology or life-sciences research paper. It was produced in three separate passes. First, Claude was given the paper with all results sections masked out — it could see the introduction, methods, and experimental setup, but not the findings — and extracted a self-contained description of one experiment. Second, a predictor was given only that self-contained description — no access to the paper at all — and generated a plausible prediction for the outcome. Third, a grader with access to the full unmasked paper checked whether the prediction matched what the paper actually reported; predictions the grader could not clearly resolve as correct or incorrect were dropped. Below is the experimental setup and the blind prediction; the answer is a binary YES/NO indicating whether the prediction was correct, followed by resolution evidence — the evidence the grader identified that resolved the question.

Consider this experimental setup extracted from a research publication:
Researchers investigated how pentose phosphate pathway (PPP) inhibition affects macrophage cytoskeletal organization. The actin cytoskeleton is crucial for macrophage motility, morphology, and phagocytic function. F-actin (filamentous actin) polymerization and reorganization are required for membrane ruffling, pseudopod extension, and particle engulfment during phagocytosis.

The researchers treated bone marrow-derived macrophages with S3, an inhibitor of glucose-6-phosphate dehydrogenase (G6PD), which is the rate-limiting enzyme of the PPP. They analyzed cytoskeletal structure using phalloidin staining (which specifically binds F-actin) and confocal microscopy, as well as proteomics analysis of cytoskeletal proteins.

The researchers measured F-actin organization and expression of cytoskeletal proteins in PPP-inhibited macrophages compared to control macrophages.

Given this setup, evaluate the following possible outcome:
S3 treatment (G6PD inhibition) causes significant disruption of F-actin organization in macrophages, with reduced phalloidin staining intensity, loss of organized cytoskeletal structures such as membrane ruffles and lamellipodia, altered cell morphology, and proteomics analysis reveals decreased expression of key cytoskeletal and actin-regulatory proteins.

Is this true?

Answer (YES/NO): NO